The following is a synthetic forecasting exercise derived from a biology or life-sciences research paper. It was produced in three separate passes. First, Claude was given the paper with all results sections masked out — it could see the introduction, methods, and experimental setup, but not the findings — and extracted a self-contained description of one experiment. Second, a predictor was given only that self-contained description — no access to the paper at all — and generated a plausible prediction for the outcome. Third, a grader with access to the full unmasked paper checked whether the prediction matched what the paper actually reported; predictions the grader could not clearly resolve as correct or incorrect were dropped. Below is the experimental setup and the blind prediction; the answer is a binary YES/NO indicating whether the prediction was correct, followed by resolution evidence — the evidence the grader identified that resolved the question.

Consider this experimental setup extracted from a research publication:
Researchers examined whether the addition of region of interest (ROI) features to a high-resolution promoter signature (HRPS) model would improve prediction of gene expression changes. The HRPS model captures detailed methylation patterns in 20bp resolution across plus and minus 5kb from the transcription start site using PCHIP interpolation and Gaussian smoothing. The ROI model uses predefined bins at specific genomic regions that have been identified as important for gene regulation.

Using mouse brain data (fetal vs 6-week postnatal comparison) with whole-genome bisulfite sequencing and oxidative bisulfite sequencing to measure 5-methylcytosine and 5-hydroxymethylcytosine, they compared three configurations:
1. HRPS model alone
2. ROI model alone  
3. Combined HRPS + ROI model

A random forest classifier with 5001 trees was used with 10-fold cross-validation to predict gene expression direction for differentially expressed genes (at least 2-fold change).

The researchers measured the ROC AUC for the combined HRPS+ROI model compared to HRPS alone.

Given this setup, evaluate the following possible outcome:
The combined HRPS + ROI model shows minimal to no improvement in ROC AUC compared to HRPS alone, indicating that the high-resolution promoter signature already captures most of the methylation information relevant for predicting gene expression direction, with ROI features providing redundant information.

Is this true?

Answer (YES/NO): YES